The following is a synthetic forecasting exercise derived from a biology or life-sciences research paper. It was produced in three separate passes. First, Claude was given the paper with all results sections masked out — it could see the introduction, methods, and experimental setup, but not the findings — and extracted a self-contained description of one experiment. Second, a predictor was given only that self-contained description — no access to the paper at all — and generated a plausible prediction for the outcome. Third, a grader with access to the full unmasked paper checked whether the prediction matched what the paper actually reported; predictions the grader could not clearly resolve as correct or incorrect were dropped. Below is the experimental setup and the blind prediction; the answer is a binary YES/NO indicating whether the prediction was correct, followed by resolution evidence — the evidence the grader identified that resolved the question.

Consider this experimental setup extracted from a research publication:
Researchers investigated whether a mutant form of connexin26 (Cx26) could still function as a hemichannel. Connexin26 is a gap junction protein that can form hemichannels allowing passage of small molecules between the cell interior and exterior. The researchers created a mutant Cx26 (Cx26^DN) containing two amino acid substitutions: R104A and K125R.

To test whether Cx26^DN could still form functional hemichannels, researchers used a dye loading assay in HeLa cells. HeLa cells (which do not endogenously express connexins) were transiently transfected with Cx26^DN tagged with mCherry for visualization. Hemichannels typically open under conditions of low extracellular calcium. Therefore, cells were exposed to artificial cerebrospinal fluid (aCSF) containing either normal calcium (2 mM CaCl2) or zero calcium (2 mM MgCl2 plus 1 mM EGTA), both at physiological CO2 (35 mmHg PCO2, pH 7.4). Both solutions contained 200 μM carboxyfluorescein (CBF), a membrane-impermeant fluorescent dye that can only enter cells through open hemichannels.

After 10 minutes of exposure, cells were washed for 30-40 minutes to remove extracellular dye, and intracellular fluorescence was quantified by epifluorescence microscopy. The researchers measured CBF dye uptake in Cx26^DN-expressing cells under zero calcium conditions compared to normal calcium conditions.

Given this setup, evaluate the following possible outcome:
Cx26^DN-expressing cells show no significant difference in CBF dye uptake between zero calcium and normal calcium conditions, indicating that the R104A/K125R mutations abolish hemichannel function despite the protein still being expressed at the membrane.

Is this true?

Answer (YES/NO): NO